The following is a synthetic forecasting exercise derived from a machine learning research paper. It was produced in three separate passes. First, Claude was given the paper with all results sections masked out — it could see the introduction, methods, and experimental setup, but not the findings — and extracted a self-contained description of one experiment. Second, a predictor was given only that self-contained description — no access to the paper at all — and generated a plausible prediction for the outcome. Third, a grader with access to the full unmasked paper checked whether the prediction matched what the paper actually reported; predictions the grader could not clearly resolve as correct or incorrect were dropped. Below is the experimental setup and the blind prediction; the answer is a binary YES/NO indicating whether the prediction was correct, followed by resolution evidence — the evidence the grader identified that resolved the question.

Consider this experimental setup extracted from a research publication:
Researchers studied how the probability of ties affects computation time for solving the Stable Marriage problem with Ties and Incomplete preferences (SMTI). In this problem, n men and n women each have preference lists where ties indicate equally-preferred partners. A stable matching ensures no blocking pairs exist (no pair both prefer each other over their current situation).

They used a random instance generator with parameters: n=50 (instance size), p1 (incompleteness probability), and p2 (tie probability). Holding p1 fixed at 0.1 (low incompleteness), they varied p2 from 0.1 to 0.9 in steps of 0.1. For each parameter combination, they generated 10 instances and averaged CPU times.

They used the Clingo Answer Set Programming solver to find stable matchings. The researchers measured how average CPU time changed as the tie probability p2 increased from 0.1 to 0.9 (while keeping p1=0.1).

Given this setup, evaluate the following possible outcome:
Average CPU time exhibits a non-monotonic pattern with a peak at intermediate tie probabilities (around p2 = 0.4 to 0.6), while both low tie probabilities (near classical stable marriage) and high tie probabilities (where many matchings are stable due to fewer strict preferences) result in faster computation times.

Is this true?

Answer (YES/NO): NO